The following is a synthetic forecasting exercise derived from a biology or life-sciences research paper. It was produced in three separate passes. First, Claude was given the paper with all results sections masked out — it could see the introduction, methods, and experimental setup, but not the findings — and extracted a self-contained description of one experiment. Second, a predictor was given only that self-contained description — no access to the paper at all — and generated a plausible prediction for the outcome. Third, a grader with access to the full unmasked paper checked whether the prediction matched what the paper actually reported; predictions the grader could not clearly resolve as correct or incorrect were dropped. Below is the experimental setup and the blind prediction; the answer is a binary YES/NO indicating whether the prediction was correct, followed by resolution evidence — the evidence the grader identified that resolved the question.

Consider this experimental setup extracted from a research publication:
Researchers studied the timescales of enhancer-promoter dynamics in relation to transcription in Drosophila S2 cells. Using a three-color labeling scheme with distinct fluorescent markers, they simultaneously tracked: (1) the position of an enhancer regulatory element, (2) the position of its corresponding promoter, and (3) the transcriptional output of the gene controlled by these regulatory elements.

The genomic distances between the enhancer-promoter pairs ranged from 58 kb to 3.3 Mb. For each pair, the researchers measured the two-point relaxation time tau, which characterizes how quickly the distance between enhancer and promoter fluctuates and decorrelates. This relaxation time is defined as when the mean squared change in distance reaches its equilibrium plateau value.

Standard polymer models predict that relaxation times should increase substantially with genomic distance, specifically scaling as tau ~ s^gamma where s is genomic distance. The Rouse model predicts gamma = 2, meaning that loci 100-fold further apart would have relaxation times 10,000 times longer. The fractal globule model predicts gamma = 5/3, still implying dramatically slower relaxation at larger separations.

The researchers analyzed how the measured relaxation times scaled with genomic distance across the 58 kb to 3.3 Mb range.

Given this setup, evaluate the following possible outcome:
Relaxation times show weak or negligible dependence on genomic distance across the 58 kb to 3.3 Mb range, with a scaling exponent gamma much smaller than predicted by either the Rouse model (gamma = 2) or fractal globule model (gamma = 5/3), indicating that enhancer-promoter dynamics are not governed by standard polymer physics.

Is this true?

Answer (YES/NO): YES